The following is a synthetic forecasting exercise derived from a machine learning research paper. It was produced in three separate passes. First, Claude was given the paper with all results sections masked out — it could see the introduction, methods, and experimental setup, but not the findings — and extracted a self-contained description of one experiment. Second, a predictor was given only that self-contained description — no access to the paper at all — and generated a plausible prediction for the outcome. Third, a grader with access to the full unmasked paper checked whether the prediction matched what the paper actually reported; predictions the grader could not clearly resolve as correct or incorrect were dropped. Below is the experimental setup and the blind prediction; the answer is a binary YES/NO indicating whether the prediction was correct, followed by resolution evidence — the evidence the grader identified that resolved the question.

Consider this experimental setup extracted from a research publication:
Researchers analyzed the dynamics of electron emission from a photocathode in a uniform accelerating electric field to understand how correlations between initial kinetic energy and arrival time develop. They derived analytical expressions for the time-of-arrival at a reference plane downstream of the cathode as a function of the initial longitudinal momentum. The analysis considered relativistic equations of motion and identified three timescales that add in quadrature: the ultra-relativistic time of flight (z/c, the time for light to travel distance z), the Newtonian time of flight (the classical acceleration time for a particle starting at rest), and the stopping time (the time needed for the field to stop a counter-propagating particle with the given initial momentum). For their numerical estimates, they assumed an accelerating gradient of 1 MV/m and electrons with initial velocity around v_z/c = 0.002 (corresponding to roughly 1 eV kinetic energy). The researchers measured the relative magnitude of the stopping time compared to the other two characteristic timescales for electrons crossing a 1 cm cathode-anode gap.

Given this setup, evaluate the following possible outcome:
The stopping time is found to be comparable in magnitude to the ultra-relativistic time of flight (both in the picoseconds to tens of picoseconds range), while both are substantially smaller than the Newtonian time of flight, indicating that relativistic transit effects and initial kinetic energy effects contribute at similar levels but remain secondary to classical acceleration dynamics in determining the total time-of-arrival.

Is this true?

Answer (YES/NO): NO